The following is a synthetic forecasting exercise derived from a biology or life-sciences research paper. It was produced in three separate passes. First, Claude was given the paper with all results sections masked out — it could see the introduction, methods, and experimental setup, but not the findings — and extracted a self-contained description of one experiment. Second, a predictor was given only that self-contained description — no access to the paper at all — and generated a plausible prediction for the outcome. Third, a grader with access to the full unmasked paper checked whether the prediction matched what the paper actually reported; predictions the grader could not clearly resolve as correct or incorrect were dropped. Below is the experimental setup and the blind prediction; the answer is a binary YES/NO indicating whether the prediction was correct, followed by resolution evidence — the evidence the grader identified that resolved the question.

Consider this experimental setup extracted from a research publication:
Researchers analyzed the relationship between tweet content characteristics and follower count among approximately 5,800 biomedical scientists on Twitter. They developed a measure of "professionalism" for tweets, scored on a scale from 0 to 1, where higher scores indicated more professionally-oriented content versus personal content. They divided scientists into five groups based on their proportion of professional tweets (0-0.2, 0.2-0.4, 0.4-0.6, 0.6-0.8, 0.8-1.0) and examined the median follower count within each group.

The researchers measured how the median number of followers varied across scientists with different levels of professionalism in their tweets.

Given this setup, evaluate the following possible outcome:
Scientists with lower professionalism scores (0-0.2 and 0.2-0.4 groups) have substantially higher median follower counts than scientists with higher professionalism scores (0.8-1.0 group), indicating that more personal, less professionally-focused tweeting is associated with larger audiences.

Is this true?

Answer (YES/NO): NO